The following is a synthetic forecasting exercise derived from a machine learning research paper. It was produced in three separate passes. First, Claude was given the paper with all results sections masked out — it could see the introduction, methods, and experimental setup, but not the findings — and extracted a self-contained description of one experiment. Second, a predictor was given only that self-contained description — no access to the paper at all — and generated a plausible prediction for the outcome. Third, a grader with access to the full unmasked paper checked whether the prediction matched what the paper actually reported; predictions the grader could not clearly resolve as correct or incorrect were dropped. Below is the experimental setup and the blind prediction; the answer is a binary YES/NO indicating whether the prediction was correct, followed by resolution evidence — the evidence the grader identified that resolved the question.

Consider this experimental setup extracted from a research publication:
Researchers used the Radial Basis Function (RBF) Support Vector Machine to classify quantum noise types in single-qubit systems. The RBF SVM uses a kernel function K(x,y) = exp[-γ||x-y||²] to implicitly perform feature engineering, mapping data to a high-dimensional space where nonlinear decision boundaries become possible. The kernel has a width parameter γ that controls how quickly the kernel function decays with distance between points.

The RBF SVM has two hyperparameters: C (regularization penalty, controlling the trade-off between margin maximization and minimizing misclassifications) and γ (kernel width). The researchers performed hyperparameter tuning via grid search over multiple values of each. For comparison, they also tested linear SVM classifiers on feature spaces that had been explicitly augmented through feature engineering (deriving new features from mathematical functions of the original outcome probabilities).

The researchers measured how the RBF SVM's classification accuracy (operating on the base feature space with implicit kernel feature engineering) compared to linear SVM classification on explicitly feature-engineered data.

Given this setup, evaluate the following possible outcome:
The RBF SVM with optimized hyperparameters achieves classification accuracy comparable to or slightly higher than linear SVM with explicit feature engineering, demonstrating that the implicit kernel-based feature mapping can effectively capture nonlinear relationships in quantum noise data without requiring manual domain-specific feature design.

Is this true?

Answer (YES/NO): YES